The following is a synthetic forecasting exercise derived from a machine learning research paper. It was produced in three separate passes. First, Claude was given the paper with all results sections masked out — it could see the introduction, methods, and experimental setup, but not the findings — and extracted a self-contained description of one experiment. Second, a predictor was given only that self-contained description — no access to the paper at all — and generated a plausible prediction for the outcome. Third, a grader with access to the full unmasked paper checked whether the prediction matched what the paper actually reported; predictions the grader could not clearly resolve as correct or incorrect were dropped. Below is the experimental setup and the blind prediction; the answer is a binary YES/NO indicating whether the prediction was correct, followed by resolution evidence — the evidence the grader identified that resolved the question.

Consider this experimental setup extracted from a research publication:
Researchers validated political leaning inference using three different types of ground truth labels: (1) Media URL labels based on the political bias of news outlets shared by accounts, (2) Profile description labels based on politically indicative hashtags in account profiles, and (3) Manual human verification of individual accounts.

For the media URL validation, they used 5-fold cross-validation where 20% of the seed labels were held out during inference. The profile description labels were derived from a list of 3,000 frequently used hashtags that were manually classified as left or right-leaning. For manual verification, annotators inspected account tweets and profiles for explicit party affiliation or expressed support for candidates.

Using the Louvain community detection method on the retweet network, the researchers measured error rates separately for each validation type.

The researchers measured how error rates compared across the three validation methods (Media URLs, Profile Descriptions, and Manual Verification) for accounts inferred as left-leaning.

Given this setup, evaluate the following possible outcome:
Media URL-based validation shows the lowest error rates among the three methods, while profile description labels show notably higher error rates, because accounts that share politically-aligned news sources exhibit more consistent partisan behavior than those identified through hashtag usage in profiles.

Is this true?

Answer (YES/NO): NO